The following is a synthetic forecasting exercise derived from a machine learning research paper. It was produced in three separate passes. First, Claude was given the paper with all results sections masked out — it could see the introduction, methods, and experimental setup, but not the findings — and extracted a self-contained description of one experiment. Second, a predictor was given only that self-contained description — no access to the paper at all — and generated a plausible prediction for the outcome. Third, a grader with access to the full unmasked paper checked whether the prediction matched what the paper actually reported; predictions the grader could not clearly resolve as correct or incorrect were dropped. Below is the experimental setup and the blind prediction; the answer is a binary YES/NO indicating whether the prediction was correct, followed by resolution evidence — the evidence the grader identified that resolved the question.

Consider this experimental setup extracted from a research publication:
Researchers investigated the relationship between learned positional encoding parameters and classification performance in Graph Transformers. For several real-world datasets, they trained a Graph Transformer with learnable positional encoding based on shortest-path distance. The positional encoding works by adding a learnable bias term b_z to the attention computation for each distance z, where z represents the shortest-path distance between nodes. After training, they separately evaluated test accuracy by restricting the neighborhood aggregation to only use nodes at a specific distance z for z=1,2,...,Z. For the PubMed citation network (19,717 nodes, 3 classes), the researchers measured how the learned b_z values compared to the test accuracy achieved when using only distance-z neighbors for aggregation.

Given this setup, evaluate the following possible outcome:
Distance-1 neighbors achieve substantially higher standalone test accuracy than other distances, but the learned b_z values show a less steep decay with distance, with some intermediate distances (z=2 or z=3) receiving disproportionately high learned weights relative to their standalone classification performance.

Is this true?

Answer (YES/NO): NO